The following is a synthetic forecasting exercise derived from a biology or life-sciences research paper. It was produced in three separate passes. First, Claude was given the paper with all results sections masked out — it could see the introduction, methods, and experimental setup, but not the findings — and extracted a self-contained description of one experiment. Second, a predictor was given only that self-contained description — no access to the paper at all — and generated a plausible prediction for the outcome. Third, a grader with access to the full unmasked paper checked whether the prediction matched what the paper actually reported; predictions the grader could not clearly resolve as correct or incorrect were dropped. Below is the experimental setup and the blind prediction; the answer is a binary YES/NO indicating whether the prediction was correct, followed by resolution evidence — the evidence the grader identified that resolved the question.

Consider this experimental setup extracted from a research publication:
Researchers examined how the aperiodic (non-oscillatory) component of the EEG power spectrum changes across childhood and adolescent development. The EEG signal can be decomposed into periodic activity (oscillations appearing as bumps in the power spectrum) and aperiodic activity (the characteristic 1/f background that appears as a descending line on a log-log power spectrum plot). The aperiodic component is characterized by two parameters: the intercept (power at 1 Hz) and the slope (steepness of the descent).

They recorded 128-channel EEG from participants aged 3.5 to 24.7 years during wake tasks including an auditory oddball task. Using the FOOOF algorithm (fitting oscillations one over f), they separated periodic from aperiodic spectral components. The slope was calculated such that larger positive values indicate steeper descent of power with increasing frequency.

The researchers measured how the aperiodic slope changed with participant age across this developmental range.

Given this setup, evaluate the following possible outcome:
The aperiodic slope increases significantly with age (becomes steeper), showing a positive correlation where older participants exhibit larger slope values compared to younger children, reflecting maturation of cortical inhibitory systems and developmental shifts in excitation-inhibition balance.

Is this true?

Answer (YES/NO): NO